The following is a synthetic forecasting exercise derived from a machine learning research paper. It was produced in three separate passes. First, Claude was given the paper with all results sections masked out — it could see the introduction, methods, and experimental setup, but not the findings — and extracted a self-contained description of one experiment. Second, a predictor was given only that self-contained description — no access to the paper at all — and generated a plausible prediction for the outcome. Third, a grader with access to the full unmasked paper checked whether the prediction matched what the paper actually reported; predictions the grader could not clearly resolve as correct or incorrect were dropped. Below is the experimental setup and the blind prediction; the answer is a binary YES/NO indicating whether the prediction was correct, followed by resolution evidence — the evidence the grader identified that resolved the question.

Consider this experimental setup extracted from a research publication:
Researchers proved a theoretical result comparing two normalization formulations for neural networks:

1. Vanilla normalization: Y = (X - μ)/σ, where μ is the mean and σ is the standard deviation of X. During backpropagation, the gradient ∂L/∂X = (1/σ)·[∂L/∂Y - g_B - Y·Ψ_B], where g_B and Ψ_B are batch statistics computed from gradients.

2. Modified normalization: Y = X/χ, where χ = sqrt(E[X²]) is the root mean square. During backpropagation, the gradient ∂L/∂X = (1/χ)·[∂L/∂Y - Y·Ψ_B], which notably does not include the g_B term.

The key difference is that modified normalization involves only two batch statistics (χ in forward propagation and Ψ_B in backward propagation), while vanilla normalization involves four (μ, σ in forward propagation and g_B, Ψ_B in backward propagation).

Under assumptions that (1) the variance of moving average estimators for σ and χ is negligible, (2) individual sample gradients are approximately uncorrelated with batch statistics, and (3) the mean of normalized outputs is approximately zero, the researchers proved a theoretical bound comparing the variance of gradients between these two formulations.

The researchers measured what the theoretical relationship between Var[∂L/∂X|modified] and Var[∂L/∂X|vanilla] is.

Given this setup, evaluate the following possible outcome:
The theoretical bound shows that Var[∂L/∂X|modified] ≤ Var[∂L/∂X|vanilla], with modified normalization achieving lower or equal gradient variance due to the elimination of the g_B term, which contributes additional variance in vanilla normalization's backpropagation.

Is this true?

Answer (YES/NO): YES